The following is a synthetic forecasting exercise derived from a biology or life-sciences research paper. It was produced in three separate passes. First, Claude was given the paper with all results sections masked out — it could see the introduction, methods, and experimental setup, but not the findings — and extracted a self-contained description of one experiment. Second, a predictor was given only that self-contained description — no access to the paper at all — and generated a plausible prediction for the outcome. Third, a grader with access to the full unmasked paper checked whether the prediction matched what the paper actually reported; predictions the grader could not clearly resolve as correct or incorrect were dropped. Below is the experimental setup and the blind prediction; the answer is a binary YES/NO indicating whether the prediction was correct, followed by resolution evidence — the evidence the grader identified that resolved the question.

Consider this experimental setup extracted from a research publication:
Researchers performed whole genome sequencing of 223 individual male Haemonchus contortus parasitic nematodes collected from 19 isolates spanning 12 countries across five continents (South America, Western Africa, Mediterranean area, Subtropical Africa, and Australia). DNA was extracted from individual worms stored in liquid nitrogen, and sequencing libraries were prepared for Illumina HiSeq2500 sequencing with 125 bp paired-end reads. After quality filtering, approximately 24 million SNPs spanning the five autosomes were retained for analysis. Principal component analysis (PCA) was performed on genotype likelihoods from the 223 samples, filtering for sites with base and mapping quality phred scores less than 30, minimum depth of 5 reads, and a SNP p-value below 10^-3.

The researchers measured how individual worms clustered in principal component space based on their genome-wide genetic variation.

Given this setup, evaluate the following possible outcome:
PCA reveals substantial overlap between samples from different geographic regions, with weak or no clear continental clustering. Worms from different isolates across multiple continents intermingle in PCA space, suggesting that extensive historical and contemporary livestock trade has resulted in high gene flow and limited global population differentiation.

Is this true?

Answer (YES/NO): NO